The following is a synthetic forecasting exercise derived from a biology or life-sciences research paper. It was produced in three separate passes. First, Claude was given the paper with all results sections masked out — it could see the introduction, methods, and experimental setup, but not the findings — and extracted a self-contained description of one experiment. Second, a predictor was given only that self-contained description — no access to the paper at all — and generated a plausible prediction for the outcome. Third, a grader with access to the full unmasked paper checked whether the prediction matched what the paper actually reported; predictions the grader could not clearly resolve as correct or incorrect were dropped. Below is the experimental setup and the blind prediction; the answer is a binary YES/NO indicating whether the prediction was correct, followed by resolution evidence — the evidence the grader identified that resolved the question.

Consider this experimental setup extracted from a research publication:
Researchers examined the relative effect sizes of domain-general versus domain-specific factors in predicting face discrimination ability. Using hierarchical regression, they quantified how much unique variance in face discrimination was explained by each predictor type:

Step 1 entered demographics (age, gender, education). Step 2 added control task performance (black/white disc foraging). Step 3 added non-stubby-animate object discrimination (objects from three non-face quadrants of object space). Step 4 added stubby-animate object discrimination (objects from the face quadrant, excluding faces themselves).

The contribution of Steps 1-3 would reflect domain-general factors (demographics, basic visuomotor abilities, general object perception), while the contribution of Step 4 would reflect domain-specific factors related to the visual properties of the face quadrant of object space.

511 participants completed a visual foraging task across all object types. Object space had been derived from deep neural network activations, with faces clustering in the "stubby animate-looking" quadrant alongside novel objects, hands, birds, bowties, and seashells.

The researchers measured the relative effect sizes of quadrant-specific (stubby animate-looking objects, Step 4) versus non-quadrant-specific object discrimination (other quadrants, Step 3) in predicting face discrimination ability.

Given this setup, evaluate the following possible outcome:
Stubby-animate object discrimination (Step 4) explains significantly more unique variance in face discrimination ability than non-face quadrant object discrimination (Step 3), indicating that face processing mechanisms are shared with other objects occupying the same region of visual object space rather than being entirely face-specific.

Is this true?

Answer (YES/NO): NO